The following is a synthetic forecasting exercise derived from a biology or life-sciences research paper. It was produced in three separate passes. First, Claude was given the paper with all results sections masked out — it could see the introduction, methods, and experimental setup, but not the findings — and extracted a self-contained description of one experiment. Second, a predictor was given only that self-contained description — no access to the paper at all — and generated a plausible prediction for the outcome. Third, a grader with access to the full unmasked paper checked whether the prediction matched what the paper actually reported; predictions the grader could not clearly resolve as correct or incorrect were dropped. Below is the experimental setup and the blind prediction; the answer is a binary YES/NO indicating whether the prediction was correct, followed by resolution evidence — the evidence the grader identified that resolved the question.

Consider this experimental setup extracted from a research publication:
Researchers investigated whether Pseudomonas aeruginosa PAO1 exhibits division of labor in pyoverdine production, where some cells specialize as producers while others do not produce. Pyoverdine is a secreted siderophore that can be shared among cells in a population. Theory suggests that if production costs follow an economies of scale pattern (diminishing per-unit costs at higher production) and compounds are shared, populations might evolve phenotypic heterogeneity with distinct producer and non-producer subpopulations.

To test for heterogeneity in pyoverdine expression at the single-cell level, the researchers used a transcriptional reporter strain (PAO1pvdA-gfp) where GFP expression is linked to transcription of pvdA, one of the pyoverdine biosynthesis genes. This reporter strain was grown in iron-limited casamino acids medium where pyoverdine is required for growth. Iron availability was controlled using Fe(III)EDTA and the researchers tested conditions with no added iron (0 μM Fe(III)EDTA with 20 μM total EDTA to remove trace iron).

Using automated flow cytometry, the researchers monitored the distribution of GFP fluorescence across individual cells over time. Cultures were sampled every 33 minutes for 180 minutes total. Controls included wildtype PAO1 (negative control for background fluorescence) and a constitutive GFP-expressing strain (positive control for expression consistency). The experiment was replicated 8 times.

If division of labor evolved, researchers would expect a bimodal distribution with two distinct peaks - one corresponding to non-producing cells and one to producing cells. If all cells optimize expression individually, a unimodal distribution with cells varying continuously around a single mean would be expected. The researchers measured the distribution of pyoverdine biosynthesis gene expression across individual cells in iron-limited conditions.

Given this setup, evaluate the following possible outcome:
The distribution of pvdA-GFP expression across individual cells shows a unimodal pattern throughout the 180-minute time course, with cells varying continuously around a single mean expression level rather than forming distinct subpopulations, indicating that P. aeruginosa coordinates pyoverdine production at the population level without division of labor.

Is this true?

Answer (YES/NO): NO